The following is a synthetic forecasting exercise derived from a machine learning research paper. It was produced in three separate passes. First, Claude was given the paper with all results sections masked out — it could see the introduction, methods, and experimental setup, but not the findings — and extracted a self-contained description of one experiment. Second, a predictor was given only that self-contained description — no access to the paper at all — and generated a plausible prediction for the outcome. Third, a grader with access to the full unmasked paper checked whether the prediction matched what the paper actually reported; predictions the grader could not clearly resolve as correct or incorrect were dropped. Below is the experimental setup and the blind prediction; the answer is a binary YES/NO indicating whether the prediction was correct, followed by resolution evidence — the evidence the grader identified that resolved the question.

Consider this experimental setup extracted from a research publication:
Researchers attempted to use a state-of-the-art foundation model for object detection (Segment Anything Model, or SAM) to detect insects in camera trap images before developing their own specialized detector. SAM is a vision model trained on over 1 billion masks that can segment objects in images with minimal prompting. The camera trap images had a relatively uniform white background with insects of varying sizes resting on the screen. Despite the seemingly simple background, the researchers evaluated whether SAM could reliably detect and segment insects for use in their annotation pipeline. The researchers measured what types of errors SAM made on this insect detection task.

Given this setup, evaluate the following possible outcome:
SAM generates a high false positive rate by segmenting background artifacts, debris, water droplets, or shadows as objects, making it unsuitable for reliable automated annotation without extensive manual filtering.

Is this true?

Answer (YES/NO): NO